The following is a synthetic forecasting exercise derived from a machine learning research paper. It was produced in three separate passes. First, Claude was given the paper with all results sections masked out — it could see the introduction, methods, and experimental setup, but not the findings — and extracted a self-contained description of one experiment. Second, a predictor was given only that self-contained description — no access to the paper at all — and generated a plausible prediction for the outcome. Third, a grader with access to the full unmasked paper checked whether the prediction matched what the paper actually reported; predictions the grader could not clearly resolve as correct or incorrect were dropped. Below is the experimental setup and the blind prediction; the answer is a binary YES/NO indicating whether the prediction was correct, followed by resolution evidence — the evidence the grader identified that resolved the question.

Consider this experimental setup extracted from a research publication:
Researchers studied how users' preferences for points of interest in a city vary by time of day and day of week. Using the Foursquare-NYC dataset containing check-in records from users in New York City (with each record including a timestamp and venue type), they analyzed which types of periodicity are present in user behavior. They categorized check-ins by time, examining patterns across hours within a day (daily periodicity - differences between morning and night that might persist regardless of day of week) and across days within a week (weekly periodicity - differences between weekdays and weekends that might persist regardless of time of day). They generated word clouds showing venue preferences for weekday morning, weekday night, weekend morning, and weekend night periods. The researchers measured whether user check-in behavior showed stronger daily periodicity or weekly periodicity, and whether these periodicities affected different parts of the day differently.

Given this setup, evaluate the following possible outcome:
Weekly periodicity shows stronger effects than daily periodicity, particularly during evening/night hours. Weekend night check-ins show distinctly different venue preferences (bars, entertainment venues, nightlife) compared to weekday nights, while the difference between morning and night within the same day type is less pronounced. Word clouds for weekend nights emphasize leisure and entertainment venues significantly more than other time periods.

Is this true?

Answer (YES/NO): NO